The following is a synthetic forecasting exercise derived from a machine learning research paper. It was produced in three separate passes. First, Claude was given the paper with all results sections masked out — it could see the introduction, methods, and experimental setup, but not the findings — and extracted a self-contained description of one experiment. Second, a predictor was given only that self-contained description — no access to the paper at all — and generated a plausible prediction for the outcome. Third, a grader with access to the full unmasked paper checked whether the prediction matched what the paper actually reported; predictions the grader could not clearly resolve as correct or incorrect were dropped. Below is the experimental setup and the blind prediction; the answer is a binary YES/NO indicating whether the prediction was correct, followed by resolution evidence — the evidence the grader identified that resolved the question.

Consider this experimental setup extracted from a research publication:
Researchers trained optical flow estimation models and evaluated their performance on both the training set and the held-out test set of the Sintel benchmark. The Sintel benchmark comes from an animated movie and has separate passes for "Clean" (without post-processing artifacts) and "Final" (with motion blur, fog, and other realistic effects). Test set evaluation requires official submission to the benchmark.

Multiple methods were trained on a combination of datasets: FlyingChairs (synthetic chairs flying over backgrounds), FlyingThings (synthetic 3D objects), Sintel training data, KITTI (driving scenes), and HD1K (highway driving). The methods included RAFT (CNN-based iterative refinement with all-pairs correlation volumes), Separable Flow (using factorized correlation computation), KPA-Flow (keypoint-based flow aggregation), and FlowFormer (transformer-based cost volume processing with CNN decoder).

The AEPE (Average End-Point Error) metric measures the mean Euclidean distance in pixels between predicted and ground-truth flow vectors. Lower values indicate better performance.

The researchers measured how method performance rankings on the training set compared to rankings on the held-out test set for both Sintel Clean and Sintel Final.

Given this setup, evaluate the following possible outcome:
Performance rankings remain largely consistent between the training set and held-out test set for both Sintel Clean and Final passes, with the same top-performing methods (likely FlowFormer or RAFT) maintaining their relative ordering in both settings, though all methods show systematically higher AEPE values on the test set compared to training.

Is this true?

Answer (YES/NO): NO